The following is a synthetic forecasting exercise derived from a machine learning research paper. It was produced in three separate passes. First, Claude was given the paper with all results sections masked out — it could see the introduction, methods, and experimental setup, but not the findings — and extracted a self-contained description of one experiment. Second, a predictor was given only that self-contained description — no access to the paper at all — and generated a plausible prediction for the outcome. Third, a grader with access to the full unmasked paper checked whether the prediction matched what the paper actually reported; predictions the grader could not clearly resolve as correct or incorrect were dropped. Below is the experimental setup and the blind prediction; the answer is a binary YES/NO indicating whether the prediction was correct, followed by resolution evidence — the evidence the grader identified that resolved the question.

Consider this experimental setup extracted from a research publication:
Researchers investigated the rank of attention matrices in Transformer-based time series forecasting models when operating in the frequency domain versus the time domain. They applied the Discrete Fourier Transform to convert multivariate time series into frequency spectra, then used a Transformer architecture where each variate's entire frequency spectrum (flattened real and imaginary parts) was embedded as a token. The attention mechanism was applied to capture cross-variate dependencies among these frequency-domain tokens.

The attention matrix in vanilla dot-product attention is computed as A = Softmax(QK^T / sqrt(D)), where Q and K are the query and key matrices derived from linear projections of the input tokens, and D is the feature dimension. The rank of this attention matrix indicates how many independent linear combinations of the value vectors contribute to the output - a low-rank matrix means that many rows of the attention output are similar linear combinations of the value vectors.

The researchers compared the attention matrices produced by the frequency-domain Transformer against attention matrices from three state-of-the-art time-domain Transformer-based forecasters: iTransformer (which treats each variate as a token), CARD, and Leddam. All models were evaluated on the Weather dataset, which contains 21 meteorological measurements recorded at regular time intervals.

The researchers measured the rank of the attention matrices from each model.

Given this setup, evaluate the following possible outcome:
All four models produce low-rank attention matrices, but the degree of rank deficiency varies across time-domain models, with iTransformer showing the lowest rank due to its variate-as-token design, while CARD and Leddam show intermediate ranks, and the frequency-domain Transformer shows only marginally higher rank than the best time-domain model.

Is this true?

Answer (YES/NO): NO